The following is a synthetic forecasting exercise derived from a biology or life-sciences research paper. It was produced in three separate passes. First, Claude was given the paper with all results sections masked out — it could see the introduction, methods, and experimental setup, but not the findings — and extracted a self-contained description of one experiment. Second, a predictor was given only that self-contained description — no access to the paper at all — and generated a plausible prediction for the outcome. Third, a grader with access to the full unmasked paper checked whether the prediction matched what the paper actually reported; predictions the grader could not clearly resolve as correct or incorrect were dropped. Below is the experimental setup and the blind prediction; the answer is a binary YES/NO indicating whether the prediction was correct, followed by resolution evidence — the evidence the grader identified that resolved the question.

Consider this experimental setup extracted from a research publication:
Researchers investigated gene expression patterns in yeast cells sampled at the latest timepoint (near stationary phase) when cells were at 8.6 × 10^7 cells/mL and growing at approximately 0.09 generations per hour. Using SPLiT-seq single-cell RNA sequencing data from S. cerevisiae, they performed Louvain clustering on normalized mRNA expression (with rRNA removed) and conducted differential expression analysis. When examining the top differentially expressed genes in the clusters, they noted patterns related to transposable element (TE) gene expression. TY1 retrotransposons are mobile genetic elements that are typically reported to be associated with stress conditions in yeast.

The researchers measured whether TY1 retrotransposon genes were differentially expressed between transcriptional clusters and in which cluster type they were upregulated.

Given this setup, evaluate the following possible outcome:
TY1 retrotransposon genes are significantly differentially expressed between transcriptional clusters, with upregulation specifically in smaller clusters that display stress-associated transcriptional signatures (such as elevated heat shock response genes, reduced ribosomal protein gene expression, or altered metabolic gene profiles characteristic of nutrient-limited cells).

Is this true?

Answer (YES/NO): NO